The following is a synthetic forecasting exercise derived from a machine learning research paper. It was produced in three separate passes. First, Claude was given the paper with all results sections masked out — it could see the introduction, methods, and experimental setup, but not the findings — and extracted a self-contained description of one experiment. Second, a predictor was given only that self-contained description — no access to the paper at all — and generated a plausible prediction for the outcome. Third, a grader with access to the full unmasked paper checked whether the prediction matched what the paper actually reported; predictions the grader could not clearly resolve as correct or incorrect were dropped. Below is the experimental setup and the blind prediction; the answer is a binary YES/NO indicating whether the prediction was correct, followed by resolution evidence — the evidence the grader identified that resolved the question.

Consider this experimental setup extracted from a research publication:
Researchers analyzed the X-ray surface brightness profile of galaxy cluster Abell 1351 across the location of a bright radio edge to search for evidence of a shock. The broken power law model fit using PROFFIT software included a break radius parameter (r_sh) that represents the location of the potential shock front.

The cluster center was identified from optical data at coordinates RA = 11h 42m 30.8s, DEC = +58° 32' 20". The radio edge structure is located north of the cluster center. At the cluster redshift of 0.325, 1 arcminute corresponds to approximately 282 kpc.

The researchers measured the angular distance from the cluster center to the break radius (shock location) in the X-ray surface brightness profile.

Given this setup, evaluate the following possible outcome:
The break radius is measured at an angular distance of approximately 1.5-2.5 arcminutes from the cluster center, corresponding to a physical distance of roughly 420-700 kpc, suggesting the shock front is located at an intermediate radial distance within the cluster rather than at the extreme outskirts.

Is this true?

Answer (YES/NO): YES